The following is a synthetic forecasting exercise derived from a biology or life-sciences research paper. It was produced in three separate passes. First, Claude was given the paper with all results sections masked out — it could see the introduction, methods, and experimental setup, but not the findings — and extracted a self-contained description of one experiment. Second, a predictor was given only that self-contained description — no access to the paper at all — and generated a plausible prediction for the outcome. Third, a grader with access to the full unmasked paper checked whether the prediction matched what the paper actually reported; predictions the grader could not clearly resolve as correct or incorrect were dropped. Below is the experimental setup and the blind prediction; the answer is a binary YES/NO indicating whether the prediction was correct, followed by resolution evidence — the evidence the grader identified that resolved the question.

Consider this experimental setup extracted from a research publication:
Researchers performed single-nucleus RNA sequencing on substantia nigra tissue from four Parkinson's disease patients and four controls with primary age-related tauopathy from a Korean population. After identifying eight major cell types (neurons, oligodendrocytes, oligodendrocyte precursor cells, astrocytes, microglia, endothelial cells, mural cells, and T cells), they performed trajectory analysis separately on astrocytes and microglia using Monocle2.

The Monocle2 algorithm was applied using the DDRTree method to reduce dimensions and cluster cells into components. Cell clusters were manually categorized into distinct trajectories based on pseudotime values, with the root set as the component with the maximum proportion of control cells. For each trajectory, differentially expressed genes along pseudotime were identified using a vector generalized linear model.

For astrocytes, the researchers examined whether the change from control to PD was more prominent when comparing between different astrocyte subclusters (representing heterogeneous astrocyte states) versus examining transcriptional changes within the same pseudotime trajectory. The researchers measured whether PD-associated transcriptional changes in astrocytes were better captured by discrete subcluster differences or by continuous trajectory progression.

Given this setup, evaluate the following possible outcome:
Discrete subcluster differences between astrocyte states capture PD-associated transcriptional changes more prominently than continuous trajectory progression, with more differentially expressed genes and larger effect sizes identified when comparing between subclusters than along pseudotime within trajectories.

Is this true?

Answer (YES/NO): NO